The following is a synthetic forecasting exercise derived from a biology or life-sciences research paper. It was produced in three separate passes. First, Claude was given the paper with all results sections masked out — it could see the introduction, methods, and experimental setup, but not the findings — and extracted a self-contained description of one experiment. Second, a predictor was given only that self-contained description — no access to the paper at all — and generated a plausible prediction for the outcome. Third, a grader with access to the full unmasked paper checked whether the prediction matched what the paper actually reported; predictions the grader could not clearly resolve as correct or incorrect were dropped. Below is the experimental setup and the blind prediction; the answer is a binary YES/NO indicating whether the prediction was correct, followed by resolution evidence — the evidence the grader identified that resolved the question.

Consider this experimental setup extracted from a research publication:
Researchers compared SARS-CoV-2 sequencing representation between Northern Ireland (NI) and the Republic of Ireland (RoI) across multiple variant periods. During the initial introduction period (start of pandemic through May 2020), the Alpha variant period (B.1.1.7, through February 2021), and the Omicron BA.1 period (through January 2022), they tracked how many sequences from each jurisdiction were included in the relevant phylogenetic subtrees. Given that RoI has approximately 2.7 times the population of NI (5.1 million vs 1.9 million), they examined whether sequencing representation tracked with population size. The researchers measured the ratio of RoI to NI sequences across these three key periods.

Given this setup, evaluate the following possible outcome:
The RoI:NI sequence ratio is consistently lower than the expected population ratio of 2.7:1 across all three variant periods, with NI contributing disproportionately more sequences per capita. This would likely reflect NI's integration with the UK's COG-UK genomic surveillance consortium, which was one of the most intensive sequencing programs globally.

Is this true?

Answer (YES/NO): NO